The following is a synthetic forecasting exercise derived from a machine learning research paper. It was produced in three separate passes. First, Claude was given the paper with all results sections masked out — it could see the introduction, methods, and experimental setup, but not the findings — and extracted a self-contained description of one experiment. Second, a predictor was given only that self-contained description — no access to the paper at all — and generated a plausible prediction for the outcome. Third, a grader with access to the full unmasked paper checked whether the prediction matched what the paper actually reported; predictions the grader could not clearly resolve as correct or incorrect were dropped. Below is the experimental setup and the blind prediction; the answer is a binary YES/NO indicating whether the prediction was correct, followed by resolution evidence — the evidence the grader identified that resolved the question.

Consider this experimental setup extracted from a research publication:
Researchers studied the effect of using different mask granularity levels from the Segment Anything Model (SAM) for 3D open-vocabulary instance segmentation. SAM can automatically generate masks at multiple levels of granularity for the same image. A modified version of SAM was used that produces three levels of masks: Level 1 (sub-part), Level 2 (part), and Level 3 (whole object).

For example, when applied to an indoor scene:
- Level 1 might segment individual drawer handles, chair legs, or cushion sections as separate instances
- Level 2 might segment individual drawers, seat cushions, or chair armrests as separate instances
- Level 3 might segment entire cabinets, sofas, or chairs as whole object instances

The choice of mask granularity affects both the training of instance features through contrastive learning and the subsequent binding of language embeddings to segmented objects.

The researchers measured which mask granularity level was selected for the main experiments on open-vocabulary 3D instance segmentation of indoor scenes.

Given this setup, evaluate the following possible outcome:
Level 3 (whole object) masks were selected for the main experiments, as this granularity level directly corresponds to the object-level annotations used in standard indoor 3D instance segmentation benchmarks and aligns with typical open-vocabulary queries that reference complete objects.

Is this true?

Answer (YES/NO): YES